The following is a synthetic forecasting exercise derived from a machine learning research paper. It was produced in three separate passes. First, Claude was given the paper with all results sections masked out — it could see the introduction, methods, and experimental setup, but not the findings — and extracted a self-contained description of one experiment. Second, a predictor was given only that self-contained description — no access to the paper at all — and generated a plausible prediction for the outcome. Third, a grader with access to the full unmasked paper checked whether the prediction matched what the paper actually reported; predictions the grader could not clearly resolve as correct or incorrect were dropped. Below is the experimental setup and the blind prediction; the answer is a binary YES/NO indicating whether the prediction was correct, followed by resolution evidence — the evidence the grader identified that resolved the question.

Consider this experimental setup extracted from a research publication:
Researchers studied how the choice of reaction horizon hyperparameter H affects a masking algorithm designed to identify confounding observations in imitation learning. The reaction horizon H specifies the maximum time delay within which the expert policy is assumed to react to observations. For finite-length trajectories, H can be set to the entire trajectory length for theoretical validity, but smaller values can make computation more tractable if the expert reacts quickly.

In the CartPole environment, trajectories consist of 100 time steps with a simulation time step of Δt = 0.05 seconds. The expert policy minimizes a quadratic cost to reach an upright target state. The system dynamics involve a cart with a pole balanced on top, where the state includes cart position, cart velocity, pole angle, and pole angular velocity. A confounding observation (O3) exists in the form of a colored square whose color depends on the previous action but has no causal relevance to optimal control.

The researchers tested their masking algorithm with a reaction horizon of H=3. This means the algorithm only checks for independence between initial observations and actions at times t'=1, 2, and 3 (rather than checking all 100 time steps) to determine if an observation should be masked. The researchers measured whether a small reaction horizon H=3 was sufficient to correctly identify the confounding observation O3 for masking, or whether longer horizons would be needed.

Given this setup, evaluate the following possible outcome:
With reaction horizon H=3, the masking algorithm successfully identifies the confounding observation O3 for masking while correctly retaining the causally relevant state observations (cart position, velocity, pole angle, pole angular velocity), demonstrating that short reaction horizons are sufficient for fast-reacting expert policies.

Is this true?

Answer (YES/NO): YES